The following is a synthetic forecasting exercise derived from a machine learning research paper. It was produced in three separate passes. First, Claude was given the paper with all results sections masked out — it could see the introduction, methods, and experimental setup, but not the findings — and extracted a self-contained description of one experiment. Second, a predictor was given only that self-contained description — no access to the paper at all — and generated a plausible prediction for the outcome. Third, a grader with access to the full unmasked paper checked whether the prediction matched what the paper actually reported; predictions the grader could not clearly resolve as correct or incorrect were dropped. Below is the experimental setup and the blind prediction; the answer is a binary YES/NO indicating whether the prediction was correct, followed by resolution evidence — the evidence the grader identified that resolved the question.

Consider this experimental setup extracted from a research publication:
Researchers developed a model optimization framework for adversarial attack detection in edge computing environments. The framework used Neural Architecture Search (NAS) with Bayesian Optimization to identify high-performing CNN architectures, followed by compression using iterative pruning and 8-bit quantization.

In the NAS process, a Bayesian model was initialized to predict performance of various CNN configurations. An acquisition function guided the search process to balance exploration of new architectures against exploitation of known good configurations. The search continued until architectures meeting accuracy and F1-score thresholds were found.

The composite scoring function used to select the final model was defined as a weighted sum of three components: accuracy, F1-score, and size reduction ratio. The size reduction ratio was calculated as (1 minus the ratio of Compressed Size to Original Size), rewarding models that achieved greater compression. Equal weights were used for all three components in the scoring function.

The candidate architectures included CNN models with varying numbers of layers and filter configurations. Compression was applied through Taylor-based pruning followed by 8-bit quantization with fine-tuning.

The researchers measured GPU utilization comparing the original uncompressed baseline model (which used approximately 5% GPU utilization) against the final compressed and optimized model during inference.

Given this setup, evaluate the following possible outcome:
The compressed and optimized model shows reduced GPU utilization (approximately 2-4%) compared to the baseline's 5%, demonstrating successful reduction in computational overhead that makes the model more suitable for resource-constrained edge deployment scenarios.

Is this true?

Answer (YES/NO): YES